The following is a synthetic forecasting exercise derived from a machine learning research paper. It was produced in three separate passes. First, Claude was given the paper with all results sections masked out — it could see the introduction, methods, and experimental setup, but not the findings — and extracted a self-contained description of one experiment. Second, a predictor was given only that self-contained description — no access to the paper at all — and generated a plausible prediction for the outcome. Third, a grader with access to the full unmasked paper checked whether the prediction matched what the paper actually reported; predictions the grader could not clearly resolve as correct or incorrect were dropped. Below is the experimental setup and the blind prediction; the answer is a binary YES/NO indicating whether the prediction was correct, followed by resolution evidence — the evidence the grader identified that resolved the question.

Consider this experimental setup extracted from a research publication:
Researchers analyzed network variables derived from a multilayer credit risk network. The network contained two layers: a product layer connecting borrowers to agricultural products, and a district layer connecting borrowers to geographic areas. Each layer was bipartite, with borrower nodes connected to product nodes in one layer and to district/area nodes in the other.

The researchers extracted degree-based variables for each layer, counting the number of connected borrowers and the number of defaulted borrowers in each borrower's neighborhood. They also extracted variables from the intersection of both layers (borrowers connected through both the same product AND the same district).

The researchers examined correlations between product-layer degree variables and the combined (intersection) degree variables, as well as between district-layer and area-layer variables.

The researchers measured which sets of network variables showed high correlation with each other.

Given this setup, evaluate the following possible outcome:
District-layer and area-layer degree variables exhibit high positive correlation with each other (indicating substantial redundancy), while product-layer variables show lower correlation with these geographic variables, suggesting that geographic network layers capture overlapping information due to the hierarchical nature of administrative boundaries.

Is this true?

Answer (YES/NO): NO